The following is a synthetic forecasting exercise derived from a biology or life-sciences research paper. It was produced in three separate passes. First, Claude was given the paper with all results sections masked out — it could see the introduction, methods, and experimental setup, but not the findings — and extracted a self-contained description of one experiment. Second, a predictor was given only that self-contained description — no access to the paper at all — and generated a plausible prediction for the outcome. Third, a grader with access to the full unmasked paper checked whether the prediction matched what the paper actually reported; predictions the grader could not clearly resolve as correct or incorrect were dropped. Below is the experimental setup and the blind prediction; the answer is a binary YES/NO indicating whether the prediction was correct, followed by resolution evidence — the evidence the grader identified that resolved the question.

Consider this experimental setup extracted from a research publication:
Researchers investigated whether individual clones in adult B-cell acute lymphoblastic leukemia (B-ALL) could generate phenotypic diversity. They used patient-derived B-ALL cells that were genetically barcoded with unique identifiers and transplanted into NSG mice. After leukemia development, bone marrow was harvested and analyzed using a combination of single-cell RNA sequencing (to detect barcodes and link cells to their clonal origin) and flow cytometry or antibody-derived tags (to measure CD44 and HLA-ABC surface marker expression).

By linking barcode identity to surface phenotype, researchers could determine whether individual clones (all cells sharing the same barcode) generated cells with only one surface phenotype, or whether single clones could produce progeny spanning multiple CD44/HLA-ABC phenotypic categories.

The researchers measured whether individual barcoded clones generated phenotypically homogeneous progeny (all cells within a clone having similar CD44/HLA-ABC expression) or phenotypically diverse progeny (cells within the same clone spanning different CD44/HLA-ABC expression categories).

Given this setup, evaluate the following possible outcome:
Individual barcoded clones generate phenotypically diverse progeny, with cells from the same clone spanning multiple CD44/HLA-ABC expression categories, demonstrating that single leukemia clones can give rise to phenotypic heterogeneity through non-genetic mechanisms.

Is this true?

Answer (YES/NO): YES